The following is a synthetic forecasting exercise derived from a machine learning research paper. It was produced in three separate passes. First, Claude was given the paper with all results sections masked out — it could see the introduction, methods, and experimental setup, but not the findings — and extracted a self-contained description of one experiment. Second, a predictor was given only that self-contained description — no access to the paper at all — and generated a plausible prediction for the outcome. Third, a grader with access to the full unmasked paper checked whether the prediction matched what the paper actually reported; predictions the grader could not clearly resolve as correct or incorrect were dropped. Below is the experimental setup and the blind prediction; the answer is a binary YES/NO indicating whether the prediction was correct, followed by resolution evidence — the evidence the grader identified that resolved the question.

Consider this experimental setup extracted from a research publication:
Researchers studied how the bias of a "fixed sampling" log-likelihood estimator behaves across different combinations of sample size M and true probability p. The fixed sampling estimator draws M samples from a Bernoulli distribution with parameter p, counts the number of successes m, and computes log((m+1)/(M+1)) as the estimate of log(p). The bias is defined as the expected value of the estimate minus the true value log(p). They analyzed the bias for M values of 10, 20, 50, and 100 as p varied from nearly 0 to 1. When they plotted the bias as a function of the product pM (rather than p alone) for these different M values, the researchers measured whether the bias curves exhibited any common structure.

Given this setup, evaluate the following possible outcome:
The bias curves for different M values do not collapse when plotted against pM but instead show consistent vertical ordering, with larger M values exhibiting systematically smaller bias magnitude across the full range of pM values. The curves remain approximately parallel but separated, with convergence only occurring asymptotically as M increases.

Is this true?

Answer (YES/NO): NO